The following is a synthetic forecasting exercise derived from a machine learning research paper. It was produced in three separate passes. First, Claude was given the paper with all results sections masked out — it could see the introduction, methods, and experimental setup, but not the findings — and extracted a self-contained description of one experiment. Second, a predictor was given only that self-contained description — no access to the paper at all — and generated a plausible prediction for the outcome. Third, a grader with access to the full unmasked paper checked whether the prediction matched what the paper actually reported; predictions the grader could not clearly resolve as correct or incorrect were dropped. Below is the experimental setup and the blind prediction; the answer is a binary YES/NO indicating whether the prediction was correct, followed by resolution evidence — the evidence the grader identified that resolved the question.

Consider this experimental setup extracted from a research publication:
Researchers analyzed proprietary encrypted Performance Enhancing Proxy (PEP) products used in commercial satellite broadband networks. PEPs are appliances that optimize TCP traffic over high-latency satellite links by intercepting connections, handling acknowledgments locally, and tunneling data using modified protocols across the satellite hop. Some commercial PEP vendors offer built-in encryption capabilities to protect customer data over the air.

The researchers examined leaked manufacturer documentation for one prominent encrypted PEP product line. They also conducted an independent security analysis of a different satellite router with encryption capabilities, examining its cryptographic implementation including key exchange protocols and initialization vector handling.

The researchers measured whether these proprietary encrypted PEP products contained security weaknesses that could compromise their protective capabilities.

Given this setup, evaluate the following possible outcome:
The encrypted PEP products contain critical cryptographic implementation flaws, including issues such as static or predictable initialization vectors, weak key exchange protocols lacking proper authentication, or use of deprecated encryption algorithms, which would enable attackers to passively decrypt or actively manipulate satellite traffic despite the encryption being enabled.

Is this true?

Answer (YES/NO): YES